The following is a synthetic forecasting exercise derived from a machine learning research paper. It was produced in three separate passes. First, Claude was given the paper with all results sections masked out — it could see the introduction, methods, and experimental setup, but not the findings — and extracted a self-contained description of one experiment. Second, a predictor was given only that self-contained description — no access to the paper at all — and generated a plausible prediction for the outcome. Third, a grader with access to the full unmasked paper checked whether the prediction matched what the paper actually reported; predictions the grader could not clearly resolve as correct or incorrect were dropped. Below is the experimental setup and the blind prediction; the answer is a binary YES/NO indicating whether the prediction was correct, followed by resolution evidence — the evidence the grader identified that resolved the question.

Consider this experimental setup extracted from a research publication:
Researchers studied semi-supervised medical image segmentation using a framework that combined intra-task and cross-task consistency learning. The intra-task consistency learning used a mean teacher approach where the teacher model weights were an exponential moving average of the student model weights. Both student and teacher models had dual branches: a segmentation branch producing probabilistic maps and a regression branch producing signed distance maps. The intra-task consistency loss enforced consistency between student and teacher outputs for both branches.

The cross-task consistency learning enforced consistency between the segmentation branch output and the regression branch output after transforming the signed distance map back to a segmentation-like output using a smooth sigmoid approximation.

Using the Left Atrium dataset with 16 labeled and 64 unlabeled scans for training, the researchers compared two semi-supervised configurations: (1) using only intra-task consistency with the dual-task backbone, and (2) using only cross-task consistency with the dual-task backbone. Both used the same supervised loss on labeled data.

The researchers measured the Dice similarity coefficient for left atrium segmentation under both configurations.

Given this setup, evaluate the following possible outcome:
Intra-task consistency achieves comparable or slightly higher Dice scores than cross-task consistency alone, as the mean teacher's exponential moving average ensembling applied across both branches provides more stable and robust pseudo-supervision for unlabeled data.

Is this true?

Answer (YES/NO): NO